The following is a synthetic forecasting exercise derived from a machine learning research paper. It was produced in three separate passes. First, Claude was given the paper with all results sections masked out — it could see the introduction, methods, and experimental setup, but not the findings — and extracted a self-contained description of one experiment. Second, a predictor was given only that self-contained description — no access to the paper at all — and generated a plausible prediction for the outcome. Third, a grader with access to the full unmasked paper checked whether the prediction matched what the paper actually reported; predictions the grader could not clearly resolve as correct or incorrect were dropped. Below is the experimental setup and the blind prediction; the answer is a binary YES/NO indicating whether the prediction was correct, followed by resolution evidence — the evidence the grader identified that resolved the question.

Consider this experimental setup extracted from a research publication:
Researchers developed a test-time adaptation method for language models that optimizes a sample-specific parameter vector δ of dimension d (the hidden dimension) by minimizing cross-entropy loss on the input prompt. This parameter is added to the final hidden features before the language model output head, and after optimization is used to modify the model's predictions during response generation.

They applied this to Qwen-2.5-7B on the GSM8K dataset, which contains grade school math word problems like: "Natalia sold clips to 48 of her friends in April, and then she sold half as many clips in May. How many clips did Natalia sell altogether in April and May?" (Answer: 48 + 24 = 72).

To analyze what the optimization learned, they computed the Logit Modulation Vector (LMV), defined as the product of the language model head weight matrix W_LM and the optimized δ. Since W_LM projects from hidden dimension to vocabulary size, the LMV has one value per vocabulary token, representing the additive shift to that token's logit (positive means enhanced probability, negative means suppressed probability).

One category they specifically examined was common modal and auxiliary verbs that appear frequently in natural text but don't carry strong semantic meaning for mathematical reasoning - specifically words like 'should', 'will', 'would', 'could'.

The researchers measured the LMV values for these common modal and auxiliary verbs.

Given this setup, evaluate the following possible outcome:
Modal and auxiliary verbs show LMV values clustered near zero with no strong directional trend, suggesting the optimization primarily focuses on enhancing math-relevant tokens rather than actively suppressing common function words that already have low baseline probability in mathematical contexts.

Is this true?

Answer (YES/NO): NO